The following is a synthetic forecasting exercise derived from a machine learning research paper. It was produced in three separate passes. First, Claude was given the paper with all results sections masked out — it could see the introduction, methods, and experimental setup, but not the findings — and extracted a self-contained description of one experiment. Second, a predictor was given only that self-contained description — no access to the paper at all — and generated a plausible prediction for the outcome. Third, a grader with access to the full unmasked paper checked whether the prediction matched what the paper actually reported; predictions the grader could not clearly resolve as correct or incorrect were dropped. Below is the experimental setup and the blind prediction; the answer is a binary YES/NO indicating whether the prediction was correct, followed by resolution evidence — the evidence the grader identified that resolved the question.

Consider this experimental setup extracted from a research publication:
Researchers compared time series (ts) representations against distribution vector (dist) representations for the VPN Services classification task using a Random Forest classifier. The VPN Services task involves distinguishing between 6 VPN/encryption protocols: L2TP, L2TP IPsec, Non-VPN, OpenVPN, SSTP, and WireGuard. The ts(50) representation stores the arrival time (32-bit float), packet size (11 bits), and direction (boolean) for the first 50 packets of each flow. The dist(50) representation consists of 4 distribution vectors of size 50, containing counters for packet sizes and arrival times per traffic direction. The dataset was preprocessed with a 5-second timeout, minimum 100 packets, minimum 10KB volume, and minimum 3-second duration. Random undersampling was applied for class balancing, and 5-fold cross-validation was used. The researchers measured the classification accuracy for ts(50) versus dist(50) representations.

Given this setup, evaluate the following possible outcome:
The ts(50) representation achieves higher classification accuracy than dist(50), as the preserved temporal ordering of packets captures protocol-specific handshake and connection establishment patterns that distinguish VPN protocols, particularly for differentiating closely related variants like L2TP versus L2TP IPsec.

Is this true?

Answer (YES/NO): NO